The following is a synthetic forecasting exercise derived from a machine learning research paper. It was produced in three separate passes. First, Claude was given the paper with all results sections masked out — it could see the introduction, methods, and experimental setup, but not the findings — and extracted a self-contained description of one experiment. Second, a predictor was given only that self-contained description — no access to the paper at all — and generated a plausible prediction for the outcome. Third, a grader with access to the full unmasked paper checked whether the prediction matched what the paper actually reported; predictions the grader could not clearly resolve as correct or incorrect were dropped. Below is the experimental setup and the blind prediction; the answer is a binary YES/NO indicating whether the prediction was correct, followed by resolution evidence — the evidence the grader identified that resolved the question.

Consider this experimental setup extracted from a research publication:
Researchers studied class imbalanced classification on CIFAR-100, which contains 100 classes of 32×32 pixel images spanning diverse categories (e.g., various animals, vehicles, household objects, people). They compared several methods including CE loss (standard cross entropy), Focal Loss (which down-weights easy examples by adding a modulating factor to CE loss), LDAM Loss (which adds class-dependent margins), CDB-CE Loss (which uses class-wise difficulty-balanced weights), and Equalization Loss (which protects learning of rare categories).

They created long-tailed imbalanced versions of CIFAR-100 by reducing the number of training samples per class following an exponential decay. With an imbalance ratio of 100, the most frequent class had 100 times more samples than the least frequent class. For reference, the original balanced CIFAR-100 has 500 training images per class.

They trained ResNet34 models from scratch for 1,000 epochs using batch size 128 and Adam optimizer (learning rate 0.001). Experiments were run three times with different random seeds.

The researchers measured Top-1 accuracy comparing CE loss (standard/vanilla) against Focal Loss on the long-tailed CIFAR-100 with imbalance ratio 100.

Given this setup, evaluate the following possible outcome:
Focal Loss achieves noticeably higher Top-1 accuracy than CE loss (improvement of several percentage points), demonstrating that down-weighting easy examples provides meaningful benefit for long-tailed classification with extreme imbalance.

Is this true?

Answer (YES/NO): NO